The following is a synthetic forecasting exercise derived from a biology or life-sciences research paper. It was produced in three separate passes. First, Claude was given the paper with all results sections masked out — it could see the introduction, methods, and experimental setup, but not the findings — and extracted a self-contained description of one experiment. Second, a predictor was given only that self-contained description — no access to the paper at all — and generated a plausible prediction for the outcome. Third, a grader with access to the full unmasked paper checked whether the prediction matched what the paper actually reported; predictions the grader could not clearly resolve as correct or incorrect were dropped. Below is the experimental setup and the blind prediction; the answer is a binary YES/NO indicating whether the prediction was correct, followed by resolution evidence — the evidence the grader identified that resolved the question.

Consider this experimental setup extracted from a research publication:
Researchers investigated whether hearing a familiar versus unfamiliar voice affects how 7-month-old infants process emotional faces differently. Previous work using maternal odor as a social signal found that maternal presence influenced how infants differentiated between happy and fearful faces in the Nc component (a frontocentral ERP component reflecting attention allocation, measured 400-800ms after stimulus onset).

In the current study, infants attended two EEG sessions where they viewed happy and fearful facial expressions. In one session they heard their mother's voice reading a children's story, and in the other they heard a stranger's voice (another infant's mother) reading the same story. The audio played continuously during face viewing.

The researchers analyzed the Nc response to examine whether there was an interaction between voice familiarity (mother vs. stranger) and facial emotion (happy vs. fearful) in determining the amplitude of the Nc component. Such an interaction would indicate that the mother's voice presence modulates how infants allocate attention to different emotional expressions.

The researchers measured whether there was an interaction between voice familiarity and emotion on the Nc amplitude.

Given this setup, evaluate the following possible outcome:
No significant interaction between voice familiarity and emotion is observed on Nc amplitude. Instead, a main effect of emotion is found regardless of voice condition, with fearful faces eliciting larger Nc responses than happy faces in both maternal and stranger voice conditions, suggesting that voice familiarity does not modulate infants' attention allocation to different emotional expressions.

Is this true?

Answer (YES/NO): NO